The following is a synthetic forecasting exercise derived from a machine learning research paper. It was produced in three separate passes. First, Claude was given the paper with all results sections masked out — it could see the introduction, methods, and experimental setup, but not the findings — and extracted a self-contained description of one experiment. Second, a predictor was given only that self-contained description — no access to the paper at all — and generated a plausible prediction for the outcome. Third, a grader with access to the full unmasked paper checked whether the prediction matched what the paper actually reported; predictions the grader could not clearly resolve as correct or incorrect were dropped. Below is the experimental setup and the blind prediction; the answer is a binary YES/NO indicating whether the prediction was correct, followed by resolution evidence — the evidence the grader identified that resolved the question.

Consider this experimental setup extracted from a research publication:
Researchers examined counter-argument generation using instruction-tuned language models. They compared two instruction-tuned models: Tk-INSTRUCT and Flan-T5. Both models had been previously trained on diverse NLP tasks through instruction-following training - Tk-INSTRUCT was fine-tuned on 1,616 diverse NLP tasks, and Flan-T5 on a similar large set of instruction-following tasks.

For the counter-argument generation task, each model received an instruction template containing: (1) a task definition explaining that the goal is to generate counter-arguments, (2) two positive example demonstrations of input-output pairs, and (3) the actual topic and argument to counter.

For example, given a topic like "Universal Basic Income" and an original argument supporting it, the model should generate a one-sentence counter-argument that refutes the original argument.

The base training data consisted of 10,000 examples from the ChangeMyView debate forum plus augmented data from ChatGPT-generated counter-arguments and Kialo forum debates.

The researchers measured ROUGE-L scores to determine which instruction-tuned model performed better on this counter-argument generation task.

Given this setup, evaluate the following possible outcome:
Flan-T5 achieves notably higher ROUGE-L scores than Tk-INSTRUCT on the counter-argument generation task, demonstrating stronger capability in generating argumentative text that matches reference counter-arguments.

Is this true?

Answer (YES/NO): NO